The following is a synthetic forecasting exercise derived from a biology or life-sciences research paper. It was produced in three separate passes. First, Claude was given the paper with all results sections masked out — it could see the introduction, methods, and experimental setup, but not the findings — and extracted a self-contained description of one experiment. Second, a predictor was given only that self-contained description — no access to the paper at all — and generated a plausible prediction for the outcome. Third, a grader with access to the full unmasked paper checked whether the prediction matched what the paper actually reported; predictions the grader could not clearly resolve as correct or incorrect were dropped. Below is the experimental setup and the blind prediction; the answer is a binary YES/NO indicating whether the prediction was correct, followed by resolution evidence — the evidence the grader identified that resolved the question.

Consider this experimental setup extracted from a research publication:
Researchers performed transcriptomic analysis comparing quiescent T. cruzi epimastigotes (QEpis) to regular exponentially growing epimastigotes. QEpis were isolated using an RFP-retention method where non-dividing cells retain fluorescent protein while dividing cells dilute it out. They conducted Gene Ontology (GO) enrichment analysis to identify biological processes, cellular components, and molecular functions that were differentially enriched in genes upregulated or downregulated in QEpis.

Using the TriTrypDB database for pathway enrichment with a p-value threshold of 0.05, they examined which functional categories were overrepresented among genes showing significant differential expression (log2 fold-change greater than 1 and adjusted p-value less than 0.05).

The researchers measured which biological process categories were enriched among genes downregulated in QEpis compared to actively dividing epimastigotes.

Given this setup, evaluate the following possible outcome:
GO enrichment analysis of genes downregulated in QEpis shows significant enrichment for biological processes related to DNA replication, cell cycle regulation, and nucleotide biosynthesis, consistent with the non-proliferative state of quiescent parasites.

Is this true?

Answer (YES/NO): NO